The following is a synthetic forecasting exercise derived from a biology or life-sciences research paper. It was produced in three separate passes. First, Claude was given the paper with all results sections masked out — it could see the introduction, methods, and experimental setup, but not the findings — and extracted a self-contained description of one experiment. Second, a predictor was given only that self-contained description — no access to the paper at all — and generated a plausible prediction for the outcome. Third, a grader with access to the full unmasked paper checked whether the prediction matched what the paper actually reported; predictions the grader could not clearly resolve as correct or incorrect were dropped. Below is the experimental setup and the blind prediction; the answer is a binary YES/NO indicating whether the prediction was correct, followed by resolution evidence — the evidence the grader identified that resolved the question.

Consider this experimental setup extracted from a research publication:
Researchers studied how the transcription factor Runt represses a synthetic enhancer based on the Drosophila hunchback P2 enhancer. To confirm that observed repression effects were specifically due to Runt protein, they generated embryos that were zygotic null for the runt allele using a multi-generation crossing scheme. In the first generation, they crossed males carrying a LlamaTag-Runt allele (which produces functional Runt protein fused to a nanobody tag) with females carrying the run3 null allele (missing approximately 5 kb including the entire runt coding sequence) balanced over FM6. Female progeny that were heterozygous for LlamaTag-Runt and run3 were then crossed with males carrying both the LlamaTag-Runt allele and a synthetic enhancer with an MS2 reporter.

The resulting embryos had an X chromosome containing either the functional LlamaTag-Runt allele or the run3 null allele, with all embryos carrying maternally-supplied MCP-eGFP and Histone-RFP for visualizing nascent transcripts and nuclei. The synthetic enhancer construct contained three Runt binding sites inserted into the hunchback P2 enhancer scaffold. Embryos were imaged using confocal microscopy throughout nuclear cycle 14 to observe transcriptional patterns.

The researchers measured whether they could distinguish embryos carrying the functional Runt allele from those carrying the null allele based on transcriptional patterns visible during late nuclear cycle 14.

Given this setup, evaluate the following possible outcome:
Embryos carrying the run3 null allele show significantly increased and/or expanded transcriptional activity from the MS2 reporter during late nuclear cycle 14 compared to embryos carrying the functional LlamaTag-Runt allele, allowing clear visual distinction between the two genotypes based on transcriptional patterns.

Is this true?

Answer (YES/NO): YES